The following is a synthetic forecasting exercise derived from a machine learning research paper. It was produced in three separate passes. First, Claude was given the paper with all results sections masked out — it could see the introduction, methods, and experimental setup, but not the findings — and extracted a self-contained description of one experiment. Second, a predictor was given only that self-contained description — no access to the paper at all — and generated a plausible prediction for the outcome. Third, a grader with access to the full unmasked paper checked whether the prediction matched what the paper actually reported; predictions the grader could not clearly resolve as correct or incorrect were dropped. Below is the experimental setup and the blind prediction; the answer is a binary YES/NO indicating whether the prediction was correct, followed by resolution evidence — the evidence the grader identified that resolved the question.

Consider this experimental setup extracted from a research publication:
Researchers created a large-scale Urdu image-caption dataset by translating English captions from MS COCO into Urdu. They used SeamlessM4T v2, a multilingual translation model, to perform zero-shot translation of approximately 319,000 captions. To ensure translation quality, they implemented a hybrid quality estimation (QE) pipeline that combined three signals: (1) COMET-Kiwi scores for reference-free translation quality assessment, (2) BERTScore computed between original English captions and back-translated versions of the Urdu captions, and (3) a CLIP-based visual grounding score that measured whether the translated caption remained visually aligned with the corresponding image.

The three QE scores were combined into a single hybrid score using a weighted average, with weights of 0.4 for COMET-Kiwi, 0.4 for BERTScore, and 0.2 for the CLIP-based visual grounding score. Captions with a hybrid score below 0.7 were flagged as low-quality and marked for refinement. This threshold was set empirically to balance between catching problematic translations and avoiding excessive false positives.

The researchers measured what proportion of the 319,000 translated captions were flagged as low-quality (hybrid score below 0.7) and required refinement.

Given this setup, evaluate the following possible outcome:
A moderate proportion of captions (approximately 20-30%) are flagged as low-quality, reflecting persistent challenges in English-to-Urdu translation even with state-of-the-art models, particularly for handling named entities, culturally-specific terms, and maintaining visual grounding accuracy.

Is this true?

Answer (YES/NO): NO